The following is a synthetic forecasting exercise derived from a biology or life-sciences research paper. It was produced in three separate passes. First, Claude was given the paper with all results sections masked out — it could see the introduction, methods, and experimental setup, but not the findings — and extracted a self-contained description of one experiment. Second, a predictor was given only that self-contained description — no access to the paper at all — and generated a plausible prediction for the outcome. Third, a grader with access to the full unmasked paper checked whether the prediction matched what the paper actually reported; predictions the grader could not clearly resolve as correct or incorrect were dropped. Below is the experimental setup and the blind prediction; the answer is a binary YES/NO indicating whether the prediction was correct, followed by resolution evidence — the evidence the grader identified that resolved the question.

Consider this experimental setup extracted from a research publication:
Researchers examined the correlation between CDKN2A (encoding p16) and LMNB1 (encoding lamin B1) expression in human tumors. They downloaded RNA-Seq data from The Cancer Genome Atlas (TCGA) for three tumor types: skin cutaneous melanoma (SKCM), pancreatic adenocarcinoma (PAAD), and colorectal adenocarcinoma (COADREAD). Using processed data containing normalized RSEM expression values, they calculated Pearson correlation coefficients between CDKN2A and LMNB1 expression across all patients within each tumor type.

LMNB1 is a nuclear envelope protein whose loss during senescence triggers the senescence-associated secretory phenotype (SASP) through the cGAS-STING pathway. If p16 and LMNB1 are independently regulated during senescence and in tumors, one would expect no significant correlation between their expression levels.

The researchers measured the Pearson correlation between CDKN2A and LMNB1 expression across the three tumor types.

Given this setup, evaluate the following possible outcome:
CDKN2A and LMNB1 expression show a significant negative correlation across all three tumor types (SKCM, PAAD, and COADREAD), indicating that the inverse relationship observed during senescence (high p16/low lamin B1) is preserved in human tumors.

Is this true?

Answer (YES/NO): NO